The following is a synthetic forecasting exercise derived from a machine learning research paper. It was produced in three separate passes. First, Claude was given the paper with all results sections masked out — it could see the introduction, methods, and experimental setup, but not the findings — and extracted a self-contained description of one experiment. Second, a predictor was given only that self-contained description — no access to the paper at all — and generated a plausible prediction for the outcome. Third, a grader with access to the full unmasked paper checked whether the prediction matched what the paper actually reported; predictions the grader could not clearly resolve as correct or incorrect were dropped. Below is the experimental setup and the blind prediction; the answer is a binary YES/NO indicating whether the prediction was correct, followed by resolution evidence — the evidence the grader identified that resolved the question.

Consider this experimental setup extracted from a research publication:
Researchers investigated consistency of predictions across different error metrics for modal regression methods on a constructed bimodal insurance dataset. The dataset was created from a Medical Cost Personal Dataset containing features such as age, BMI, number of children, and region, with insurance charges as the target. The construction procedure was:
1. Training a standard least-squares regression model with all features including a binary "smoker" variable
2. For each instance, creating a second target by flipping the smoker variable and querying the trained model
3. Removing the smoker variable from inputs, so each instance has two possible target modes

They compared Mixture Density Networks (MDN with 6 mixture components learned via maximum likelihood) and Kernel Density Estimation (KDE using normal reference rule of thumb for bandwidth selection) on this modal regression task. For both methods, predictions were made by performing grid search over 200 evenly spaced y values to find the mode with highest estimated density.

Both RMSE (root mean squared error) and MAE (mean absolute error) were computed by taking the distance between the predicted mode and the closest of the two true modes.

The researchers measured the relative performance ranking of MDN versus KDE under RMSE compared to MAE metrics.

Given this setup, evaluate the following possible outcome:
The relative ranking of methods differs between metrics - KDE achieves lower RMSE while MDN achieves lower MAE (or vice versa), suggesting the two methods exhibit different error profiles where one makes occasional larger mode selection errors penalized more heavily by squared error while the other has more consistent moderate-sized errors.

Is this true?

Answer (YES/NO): YES